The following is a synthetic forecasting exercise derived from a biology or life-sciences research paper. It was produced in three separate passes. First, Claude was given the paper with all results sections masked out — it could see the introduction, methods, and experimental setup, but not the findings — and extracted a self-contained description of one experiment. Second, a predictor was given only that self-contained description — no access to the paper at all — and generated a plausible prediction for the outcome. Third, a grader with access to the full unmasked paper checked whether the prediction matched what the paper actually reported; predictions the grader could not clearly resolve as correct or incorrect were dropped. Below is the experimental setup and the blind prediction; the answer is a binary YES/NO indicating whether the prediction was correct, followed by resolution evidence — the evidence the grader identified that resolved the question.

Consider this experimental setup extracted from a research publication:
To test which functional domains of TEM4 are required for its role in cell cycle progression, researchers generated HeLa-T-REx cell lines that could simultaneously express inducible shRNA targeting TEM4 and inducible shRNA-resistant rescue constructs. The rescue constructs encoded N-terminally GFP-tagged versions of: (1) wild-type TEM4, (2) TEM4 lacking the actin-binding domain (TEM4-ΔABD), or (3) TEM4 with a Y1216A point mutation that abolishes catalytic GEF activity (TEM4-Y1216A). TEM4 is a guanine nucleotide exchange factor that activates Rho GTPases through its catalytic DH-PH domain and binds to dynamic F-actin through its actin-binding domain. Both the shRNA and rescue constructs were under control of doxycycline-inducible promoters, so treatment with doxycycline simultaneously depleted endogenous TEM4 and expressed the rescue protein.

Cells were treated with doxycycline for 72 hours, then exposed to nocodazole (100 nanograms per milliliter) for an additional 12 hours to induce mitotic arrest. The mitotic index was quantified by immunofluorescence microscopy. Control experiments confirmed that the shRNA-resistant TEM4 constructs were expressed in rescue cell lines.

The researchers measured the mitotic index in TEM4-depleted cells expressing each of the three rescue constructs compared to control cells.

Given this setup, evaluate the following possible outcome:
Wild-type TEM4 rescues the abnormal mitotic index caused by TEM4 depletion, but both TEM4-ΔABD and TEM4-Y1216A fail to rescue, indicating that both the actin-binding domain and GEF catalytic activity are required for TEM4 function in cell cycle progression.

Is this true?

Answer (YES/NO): YES